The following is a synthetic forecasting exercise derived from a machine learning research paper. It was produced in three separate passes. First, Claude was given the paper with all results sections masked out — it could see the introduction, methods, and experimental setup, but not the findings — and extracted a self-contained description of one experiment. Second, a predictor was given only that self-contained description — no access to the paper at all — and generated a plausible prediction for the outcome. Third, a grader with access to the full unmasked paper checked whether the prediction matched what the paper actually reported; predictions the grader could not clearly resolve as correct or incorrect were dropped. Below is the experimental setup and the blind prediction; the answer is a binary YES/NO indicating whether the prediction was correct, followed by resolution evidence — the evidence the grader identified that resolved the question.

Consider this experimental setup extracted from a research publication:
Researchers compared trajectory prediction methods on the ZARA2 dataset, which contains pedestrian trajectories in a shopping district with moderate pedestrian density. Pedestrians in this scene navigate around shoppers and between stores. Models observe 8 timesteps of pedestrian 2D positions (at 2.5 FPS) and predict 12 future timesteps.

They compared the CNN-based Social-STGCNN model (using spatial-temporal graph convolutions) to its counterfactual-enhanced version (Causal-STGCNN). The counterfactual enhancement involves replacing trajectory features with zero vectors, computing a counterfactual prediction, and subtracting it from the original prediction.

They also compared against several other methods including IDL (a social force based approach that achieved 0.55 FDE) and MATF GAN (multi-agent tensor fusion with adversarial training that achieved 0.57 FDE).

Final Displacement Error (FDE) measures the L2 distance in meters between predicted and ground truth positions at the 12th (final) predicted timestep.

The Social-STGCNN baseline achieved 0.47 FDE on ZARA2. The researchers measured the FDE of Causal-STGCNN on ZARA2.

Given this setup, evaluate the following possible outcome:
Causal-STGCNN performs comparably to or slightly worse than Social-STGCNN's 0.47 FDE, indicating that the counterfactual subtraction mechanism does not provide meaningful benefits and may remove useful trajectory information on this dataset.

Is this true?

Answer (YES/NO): YES